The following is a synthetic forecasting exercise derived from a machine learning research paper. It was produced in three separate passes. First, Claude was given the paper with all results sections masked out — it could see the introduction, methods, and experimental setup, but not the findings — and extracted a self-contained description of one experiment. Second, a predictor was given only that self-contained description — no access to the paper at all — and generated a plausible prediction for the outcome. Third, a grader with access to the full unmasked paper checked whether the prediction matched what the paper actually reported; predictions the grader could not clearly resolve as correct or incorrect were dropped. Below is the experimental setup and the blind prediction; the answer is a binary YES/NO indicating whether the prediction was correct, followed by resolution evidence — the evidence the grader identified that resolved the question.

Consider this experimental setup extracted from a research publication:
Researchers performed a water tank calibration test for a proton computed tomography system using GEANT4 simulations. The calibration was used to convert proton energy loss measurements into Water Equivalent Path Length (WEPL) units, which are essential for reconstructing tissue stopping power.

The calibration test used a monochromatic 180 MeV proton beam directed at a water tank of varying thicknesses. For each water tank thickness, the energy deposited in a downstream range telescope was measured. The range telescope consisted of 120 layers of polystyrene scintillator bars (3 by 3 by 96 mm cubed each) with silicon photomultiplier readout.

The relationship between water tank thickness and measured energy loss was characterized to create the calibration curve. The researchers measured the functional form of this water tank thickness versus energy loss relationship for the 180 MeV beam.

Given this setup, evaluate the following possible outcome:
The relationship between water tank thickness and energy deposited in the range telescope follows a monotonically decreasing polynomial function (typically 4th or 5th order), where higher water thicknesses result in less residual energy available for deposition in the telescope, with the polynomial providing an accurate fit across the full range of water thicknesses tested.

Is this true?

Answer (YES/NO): NO